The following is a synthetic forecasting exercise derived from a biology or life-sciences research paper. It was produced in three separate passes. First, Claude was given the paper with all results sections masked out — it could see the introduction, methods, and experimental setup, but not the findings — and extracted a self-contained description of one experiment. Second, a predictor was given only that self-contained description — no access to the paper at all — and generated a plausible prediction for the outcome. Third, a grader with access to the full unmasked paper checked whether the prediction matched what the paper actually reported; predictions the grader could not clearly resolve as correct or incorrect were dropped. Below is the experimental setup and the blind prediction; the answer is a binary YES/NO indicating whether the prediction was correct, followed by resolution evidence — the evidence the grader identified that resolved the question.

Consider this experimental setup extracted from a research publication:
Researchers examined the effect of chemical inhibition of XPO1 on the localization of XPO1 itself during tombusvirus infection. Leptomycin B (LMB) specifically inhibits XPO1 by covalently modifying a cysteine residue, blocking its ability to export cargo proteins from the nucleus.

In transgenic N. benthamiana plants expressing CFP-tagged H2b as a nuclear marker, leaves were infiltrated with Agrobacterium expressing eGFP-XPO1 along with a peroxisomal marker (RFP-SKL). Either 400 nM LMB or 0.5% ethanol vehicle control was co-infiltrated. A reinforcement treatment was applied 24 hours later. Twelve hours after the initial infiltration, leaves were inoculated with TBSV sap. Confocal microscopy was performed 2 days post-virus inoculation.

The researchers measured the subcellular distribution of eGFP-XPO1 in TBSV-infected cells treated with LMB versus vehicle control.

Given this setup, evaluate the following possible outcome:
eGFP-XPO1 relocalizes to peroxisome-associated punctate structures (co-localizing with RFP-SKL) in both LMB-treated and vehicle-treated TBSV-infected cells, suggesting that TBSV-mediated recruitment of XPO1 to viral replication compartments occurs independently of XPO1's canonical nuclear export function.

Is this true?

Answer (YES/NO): NO